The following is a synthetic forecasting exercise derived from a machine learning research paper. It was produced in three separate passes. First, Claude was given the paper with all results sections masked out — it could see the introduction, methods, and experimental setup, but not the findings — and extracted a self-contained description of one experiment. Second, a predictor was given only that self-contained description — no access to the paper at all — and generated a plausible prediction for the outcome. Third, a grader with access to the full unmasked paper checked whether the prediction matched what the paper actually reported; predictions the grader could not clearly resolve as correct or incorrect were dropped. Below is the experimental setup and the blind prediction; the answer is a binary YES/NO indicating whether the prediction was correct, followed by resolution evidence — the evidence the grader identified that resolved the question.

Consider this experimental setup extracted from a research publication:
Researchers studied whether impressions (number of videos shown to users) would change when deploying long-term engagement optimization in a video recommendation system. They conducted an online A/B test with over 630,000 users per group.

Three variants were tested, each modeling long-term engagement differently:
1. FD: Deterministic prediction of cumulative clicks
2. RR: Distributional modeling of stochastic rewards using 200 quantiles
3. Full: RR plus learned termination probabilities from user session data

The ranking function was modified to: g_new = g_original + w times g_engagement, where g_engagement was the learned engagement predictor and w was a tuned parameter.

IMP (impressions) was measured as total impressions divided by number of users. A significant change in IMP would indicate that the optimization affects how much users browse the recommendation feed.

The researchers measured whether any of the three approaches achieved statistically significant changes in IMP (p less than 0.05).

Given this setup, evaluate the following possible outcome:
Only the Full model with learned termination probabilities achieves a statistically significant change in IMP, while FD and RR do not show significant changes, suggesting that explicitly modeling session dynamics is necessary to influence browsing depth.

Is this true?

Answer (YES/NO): NO